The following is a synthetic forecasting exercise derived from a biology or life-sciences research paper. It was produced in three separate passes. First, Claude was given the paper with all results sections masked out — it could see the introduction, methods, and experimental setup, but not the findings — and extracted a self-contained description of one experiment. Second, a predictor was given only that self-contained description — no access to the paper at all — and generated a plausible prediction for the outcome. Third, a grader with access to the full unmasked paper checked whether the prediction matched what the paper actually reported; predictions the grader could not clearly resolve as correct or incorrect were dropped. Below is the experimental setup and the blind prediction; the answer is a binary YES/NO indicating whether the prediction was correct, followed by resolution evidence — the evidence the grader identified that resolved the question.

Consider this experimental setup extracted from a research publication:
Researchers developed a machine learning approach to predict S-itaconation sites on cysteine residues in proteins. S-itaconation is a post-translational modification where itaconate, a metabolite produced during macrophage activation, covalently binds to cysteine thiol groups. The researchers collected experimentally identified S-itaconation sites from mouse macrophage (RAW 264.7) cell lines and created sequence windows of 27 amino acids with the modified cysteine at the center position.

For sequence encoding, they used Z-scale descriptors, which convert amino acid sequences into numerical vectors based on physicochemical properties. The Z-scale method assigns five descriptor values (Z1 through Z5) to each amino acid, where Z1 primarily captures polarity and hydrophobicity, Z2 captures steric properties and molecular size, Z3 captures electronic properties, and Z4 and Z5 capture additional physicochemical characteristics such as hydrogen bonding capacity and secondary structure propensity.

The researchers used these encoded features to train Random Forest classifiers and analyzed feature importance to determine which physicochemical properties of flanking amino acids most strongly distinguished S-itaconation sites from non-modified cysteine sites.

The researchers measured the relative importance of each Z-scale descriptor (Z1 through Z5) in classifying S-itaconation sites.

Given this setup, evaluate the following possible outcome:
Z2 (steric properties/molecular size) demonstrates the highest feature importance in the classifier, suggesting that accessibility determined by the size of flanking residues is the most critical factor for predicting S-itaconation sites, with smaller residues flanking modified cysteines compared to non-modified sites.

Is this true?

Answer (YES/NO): NO